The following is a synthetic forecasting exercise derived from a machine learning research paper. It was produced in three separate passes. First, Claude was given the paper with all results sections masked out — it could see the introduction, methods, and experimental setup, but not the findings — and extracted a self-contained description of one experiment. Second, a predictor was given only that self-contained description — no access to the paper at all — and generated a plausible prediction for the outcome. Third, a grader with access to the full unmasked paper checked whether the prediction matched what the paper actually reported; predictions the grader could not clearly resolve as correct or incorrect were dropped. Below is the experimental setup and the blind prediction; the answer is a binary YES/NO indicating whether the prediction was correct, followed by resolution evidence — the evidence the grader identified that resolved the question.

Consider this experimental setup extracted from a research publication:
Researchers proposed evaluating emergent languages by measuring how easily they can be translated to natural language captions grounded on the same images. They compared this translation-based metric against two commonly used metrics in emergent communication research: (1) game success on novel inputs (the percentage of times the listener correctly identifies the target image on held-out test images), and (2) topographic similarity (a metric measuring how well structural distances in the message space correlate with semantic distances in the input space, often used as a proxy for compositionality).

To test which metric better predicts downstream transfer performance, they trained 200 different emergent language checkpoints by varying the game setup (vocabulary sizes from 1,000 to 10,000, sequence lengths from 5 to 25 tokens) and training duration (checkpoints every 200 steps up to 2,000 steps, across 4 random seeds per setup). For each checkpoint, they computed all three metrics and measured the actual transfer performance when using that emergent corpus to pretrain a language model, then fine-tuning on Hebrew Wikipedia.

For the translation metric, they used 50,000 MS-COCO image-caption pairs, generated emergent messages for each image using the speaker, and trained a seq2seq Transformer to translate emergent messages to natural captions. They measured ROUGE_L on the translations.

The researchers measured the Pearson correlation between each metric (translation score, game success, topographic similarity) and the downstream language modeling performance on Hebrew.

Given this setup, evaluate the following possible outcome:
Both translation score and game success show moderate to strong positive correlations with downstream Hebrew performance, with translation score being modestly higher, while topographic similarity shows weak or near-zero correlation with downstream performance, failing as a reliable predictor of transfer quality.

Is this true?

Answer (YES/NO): YES